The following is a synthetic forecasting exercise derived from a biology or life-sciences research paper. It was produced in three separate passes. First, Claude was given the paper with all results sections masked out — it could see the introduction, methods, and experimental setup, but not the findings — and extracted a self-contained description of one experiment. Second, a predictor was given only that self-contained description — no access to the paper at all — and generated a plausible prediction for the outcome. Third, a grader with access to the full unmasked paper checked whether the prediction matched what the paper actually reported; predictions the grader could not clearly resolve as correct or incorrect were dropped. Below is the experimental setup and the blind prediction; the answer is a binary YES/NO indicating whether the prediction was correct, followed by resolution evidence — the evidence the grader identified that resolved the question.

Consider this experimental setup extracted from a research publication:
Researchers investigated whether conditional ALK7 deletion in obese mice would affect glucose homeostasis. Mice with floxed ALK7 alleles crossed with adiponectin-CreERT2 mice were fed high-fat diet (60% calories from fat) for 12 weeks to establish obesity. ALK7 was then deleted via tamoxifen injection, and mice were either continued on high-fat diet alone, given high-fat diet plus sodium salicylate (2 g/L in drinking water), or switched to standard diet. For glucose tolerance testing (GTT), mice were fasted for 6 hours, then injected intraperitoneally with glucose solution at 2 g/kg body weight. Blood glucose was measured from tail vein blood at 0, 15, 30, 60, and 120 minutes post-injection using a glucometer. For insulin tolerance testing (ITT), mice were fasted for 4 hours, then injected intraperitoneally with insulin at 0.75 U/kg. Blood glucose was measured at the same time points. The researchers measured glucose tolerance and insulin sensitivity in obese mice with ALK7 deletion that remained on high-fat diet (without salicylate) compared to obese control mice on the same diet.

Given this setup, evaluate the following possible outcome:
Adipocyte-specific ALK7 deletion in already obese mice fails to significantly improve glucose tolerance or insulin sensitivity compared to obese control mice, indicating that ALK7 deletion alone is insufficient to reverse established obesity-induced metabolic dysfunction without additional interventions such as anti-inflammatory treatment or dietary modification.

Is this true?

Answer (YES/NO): NO